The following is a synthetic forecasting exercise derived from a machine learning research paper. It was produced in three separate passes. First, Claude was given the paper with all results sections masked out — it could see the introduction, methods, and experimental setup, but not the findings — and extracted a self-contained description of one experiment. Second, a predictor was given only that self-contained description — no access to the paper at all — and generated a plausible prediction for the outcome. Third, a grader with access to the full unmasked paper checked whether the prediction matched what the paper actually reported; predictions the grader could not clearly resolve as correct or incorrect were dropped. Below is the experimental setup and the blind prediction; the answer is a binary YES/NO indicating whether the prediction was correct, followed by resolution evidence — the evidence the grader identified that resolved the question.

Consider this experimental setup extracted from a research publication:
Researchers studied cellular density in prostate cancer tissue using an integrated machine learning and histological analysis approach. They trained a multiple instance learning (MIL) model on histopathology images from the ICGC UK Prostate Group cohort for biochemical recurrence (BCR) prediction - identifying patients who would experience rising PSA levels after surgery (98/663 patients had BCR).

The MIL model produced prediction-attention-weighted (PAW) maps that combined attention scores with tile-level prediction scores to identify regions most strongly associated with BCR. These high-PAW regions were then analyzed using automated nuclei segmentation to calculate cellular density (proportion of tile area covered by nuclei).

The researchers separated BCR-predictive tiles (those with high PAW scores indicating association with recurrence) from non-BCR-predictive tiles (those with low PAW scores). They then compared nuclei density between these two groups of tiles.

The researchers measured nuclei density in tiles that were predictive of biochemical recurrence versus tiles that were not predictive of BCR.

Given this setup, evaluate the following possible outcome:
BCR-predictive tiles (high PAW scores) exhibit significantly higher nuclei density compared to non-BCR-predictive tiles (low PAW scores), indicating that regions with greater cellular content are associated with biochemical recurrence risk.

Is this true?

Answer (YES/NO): NO